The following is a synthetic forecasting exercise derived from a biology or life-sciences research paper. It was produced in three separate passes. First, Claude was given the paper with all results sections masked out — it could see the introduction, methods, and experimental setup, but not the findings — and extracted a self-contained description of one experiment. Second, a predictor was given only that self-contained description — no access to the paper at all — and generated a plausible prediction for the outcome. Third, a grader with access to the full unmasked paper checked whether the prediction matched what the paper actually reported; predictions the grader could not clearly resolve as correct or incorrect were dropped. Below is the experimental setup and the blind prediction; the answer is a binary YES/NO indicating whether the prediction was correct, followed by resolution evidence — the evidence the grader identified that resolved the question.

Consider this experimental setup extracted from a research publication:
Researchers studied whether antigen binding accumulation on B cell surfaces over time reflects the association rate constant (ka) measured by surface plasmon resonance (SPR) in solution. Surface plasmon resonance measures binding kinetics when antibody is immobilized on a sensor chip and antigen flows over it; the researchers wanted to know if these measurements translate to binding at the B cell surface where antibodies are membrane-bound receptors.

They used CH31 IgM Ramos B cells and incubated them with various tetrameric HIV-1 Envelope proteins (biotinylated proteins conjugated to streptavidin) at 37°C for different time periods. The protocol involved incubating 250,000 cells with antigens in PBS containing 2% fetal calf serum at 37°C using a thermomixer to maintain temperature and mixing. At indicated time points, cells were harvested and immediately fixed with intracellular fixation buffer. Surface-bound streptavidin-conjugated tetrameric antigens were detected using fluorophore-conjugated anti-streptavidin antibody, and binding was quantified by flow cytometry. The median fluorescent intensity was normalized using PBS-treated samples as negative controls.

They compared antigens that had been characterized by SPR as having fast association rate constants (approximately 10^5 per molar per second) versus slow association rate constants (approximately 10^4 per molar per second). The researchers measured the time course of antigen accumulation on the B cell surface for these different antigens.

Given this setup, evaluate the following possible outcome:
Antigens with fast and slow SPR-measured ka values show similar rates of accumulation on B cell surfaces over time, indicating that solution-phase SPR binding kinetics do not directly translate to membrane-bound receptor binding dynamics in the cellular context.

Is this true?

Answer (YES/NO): NO